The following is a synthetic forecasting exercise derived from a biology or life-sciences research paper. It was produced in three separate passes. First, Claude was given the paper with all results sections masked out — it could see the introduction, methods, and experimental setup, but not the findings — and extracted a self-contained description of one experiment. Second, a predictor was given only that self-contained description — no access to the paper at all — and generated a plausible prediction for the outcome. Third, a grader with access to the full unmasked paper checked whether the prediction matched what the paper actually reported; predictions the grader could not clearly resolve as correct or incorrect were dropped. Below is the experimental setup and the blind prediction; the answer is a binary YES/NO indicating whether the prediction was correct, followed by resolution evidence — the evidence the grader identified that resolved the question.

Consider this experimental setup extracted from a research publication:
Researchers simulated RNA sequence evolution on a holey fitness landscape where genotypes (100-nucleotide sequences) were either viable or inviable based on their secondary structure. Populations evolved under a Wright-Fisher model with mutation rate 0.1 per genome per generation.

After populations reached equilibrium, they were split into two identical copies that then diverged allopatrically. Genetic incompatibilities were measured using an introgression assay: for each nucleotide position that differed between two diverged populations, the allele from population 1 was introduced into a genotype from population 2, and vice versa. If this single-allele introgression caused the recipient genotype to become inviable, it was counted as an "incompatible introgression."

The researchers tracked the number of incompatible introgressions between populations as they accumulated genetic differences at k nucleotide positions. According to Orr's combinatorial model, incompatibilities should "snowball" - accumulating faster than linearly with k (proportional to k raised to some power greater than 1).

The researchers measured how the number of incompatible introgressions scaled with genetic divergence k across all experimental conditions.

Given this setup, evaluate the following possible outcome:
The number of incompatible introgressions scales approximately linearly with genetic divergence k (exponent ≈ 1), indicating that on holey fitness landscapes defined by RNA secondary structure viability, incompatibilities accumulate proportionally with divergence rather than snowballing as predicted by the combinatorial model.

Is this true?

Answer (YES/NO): NO